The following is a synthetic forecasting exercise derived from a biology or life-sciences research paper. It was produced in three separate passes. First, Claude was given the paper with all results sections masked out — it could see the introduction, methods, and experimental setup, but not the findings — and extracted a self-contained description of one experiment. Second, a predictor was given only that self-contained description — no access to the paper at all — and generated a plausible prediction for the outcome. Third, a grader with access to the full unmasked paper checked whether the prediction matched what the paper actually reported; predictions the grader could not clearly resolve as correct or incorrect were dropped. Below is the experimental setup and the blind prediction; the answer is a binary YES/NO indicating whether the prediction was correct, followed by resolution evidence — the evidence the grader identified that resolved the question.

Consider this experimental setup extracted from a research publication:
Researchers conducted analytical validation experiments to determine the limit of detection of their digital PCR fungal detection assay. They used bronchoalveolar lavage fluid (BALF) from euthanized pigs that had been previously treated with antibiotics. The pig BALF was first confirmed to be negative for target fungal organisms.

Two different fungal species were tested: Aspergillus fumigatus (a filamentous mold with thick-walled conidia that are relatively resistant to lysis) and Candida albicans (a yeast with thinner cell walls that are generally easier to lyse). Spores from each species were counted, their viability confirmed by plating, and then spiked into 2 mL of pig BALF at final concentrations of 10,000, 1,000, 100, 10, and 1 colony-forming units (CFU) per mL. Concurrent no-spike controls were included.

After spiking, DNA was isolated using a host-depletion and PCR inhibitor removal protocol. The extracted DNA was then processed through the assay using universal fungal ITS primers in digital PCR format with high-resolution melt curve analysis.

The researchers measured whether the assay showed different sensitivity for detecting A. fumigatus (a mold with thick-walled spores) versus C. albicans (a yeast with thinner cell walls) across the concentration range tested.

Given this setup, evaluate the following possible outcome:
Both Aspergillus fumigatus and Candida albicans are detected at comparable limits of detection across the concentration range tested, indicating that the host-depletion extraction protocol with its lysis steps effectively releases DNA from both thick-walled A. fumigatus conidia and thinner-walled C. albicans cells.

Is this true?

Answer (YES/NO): NO